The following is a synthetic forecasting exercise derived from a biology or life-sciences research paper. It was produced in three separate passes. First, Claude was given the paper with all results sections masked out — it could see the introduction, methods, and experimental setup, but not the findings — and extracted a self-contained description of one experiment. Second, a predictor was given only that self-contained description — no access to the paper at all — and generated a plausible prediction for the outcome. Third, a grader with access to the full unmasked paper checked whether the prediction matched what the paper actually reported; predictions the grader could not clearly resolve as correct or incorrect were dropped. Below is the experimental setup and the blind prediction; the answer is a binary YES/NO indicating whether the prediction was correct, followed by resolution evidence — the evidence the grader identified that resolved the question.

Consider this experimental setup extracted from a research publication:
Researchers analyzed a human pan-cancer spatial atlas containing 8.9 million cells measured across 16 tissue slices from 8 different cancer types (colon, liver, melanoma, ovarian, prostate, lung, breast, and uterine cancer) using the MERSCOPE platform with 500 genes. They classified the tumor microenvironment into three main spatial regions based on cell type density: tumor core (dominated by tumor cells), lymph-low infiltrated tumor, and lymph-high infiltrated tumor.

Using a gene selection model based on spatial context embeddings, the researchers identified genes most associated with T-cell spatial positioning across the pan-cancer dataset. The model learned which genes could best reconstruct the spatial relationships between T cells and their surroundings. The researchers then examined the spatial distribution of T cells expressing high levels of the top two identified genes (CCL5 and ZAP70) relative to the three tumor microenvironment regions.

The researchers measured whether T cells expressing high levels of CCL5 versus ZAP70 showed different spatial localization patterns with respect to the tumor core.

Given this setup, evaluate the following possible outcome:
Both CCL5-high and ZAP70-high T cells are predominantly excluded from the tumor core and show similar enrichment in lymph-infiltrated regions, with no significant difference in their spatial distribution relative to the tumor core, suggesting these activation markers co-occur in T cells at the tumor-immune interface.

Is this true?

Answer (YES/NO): NO